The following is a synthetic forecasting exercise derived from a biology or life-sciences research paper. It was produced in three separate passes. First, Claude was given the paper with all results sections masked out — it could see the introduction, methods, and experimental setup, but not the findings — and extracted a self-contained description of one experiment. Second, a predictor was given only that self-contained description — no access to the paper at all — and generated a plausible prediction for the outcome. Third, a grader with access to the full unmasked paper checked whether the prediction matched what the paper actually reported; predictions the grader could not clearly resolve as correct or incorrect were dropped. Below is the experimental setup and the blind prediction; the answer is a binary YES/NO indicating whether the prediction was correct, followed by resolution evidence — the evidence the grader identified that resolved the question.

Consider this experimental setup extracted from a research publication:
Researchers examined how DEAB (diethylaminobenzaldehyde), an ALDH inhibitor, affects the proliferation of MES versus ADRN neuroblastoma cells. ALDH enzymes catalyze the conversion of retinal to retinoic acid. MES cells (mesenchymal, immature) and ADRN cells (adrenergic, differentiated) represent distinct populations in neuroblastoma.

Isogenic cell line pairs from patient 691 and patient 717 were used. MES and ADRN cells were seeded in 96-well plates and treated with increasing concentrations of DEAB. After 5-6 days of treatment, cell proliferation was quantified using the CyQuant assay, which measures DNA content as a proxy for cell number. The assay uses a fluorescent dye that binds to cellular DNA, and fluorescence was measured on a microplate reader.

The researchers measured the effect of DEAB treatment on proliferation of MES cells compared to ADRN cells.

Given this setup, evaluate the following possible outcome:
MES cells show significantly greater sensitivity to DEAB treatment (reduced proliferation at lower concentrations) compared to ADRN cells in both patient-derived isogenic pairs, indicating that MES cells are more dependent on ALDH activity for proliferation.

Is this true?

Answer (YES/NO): YES